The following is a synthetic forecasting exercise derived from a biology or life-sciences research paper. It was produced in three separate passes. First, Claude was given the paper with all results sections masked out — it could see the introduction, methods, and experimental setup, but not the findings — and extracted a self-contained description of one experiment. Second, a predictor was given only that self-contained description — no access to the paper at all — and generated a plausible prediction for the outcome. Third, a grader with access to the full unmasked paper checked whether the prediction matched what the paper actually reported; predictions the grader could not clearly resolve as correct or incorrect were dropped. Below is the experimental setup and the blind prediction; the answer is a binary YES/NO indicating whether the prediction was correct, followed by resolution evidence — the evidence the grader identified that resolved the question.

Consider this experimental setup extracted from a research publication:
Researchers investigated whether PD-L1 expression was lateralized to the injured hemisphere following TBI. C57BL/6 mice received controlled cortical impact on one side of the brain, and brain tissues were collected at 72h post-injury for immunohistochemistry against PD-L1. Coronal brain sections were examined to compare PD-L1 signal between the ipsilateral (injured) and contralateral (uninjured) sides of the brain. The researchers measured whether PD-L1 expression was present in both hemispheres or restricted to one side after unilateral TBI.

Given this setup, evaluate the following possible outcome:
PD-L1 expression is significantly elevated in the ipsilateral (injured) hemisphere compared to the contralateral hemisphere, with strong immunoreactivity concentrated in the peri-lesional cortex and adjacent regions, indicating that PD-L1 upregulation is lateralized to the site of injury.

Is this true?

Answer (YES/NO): YES